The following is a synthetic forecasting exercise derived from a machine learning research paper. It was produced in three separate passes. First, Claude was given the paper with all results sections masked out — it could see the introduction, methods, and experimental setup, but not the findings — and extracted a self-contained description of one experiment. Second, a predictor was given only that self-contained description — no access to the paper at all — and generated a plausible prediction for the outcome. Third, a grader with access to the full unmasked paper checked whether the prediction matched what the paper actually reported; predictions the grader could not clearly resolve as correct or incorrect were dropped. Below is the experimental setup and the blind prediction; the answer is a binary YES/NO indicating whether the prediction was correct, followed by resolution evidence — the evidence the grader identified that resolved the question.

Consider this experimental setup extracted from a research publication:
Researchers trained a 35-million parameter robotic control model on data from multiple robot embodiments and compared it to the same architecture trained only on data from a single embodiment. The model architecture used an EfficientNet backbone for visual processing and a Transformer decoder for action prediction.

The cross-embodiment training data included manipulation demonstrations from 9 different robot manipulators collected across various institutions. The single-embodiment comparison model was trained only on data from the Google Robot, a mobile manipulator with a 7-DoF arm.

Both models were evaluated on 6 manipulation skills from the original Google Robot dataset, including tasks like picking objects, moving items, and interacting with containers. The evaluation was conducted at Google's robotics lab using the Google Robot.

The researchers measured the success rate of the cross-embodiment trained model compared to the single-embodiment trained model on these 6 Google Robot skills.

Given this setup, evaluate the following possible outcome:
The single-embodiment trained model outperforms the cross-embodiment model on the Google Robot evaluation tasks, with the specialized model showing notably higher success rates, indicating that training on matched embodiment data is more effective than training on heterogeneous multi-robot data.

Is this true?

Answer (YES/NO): NO